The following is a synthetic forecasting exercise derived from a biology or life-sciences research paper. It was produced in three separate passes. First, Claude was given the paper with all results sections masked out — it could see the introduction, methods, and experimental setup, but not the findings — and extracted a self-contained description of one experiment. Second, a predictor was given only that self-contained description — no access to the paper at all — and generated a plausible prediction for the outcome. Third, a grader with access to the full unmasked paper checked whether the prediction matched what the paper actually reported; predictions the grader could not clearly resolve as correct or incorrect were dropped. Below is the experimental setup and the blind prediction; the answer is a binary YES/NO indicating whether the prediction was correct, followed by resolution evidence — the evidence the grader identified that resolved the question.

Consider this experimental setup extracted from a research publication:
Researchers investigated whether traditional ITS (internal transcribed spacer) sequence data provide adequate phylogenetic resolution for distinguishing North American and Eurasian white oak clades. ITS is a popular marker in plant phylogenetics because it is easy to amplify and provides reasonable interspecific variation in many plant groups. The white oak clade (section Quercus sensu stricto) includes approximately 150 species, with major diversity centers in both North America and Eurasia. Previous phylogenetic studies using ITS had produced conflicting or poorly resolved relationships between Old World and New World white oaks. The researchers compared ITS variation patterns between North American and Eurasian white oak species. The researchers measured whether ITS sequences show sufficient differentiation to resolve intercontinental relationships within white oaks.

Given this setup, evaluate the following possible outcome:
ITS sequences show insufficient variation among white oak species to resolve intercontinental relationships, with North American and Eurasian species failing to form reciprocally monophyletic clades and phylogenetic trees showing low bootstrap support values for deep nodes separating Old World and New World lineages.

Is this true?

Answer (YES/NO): YES